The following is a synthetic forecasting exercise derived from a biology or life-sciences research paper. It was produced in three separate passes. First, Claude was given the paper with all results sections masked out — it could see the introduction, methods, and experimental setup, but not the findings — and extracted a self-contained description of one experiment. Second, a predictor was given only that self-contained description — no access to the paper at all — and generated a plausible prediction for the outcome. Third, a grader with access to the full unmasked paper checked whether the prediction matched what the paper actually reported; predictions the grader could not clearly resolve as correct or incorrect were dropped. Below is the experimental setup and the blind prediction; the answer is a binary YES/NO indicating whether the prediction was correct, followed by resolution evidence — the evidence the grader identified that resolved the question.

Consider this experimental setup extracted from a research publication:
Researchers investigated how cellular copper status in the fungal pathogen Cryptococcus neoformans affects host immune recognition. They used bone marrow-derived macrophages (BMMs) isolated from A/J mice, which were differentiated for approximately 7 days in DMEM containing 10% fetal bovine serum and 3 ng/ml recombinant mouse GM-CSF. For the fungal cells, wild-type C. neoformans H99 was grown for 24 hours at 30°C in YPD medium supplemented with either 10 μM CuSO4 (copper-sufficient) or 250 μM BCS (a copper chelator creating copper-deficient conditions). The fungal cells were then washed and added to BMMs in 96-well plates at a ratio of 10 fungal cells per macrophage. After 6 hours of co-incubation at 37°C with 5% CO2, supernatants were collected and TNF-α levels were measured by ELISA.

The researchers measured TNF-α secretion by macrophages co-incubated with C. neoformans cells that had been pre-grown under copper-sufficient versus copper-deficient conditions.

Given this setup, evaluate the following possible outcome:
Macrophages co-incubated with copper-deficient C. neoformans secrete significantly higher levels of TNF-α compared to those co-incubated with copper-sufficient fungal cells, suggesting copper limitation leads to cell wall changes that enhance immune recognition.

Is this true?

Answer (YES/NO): NO